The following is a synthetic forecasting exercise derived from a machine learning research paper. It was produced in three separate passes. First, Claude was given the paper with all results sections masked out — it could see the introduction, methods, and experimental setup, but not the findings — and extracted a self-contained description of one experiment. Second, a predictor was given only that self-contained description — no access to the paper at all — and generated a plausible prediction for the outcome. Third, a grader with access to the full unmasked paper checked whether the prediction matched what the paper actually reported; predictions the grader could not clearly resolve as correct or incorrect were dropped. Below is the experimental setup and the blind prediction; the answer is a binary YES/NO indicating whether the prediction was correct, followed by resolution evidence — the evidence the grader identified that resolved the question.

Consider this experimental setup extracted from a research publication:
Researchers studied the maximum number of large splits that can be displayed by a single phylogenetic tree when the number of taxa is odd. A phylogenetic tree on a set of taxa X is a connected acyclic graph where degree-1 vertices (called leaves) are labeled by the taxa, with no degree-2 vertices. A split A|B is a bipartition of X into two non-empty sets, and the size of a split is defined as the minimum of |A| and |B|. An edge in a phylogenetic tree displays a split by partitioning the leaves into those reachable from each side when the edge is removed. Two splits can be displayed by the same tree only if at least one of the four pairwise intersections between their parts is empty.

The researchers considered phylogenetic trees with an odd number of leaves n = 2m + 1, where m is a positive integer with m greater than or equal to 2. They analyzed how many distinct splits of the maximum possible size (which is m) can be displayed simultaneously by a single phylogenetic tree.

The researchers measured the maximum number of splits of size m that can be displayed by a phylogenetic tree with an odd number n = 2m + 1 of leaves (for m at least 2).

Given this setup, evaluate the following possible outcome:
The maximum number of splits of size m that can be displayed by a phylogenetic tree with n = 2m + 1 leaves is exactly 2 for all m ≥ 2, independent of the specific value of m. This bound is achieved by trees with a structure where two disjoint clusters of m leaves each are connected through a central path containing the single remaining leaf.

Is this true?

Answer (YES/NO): NO